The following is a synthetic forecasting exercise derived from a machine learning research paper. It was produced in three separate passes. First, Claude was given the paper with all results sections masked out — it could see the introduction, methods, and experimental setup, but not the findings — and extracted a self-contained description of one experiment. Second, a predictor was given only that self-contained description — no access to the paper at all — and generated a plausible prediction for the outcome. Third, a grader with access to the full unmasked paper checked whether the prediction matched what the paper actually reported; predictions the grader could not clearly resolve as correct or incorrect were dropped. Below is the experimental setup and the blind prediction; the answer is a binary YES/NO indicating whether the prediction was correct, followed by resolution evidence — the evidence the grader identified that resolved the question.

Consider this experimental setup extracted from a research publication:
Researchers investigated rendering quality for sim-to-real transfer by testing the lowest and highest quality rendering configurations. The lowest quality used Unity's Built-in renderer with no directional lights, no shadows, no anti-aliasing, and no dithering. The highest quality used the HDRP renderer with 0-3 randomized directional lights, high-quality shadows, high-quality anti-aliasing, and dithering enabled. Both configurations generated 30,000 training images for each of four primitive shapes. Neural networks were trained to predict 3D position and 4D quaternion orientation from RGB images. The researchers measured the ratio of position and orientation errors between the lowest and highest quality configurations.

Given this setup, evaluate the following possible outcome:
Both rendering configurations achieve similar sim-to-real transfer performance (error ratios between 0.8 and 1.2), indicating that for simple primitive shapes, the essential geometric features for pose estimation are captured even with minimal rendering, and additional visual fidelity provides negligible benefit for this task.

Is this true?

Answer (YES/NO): NO